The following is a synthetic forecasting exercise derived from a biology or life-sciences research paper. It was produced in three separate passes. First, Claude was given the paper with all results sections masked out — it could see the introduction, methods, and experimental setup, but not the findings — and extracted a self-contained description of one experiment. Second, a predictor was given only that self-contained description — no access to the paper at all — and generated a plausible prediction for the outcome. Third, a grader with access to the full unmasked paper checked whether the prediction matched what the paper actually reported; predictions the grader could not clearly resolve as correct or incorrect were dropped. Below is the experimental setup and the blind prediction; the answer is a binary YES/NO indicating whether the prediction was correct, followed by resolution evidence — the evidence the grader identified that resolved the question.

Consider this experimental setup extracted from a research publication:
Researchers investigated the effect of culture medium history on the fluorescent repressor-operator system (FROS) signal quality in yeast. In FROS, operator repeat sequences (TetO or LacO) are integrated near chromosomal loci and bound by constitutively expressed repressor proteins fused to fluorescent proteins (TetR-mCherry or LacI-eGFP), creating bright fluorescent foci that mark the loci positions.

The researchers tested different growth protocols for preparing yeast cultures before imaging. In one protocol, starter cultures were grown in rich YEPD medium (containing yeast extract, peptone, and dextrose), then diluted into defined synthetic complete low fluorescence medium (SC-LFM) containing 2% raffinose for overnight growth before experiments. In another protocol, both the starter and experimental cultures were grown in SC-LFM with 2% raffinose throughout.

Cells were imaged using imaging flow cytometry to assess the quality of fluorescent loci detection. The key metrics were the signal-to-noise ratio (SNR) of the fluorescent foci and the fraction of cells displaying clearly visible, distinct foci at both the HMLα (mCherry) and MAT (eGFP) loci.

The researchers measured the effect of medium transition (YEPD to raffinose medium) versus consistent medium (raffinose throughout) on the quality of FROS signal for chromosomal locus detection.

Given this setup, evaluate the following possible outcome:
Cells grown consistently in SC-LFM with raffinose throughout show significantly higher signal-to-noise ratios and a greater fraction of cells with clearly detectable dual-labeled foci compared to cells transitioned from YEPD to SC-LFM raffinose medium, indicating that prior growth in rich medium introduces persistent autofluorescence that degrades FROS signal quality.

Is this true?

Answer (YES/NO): NO